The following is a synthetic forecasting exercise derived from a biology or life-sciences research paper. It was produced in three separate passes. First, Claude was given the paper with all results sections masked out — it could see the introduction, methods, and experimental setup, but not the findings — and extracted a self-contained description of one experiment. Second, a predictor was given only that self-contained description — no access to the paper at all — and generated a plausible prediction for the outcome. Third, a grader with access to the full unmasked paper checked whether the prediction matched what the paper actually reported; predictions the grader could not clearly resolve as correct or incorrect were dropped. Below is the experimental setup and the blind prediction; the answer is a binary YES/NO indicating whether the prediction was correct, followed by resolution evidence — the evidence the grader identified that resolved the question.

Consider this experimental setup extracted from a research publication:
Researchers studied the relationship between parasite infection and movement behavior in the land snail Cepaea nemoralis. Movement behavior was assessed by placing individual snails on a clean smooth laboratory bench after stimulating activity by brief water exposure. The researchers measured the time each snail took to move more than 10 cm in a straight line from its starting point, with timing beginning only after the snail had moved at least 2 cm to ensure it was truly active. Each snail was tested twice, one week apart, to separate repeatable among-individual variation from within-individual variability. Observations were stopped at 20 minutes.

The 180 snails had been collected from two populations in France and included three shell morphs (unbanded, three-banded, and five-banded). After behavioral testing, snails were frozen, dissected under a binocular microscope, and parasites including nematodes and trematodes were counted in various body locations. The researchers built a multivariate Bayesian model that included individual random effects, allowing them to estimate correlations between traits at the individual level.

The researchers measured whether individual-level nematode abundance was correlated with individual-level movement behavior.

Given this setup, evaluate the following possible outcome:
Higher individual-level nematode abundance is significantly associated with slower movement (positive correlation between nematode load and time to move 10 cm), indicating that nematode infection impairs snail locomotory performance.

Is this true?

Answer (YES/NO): NO